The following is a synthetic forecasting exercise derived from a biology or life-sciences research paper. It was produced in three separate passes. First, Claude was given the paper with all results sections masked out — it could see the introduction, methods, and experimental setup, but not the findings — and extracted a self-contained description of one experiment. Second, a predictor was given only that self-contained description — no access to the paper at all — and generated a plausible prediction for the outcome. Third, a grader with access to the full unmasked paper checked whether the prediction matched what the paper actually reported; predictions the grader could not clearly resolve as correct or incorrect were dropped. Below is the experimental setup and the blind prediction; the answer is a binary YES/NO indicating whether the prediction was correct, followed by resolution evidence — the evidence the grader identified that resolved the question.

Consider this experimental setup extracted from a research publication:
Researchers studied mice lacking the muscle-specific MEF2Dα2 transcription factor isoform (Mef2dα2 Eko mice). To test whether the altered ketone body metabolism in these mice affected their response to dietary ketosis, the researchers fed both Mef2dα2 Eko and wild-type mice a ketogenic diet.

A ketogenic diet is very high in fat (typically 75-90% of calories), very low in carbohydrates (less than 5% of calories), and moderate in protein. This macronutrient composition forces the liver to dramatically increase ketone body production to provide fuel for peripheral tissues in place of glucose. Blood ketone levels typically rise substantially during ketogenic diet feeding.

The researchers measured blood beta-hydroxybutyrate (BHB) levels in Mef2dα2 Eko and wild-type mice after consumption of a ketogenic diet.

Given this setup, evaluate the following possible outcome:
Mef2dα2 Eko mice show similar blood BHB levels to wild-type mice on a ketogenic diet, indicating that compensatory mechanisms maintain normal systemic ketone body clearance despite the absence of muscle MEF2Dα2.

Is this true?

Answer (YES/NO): NO